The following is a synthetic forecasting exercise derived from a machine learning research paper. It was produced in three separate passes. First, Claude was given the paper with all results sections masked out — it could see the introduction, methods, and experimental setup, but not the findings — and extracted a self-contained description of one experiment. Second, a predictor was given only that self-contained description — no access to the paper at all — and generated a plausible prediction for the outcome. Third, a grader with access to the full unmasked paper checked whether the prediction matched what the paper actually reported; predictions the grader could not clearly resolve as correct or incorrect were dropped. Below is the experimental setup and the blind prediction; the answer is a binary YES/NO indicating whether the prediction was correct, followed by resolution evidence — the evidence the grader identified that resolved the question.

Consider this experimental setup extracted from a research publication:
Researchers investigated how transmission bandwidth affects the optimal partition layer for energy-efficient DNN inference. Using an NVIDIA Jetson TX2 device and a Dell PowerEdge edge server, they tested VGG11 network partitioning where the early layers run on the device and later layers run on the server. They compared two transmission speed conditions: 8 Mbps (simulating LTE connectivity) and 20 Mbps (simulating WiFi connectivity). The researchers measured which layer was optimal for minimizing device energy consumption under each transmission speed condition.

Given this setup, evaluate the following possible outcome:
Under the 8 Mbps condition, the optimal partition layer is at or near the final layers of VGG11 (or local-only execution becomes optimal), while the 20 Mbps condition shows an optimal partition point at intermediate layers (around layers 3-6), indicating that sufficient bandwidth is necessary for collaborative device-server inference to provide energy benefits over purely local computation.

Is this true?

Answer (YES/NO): NO